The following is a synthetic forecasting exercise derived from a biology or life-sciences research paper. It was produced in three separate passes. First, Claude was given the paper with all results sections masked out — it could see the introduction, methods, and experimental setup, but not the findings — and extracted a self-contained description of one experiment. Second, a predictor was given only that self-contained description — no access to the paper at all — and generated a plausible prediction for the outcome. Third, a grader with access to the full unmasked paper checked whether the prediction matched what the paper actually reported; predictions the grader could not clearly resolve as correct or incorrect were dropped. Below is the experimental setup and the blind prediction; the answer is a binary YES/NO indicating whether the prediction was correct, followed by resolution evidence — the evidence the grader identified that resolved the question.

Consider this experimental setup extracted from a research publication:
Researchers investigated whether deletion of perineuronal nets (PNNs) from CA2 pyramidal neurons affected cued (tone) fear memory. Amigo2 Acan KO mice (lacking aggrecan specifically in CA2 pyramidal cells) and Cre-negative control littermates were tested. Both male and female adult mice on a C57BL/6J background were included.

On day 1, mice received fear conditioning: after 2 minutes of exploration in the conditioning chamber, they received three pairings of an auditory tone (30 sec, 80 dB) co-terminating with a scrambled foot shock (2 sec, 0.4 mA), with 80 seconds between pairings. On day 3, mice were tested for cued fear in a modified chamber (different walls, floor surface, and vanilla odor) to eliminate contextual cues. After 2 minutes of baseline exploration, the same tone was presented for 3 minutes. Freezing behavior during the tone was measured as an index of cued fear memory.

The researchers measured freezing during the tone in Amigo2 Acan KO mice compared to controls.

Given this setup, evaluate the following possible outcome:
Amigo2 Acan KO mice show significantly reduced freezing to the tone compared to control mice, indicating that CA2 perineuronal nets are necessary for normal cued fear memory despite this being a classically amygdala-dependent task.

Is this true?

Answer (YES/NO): NO